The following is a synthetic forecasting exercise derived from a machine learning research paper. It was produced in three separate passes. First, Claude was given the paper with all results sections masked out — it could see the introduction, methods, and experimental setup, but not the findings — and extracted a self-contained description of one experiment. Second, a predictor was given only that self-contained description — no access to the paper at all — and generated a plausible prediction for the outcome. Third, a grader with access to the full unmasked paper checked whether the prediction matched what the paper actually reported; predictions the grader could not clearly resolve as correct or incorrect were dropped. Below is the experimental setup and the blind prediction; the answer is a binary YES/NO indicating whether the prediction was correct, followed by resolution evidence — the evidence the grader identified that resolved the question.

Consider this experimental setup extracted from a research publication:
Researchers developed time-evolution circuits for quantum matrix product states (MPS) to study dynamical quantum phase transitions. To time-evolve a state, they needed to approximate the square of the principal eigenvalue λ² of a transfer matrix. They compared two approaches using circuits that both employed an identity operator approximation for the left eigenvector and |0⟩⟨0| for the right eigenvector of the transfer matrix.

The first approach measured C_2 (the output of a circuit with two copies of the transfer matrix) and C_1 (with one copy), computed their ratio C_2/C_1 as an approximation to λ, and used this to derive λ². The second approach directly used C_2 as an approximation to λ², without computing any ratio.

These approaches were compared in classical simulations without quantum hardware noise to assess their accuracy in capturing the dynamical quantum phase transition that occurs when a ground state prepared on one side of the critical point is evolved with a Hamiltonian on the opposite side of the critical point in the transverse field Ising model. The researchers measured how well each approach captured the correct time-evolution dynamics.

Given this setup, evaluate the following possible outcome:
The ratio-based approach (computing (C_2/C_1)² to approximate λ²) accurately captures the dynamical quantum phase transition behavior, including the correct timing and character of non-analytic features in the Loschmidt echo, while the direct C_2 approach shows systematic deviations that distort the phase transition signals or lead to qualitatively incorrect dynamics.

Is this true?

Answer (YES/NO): NO